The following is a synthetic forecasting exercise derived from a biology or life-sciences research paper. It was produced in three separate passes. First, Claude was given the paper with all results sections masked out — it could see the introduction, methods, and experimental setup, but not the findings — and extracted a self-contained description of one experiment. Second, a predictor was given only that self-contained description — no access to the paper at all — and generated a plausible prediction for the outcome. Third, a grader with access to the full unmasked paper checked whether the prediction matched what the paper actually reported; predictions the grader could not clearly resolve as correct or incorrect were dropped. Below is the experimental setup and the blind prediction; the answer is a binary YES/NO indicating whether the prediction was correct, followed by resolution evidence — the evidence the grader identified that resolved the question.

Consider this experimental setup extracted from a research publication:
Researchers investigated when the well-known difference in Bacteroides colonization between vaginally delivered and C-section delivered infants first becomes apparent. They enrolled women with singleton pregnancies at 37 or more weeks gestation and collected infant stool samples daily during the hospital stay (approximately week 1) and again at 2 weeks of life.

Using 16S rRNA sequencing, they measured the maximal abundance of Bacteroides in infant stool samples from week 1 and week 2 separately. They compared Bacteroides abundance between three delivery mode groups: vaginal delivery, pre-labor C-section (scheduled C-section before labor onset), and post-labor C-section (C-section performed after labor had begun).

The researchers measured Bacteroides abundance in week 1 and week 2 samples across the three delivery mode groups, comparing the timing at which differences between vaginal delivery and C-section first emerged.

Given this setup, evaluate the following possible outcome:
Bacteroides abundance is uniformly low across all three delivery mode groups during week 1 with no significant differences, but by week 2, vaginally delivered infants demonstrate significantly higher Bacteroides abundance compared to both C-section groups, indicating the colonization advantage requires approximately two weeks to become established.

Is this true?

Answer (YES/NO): NO